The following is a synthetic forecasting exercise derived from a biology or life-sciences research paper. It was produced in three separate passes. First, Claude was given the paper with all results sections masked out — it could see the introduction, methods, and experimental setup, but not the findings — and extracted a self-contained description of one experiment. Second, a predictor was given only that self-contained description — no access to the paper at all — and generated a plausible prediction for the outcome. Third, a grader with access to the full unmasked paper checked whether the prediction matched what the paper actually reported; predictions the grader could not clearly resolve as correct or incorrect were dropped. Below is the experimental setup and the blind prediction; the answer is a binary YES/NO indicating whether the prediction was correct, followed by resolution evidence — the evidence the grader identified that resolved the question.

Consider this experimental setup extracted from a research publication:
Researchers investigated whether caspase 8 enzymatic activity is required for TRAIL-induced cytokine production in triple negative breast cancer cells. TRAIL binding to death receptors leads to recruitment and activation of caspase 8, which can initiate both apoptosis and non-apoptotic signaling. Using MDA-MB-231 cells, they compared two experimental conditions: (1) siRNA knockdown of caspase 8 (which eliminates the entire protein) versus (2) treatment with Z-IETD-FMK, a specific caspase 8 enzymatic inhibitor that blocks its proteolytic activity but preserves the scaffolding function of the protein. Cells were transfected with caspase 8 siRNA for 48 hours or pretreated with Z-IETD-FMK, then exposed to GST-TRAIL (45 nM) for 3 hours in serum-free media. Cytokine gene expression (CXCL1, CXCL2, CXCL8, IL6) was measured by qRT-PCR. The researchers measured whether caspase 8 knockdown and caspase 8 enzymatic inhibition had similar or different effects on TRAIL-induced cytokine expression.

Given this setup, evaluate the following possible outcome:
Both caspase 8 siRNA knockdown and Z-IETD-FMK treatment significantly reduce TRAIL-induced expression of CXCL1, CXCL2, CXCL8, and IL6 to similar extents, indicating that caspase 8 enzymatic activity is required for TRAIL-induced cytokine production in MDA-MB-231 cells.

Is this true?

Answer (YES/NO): NO